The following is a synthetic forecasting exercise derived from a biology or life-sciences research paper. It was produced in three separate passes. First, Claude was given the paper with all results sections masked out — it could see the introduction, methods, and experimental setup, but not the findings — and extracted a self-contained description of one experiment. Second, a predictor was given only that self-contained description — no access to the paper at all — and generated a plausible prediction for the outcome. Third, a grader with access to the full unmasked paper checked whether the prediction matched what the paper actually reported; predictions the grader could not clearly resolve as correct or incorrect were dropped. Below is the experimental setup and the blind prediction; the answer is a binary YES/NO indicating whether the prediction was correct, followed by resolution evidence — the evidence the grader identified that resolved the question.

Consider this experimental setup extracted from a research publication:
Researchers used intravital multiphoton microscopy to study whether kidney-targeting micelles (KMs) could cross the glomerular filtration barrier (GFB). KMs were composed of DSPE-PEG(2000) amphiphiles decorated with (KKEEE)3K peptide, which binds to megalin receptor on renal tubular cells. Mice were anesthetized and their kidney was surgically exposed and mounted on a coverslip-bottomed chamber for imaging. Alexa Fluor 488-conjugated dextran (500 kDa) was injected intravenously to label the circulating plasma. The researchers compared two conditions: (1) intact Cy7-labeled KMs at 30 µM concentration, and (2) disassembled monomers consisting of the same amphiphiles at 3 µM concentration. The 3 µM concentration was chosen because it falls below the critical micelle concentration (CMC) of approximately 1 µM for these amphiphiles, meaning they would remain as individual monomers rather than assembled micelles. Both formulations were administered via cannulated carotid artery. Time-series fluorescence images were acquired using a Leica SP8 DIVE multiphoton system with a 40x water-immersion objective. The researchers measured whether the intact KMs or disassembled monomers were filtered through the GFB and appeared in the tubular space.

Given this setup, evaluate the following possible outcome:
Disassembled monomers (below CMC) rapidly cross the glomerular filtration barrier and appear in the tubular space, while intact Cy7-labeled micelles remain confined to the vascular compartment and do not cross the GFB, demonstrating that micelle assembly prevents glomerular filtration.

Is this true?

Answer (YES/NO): NO